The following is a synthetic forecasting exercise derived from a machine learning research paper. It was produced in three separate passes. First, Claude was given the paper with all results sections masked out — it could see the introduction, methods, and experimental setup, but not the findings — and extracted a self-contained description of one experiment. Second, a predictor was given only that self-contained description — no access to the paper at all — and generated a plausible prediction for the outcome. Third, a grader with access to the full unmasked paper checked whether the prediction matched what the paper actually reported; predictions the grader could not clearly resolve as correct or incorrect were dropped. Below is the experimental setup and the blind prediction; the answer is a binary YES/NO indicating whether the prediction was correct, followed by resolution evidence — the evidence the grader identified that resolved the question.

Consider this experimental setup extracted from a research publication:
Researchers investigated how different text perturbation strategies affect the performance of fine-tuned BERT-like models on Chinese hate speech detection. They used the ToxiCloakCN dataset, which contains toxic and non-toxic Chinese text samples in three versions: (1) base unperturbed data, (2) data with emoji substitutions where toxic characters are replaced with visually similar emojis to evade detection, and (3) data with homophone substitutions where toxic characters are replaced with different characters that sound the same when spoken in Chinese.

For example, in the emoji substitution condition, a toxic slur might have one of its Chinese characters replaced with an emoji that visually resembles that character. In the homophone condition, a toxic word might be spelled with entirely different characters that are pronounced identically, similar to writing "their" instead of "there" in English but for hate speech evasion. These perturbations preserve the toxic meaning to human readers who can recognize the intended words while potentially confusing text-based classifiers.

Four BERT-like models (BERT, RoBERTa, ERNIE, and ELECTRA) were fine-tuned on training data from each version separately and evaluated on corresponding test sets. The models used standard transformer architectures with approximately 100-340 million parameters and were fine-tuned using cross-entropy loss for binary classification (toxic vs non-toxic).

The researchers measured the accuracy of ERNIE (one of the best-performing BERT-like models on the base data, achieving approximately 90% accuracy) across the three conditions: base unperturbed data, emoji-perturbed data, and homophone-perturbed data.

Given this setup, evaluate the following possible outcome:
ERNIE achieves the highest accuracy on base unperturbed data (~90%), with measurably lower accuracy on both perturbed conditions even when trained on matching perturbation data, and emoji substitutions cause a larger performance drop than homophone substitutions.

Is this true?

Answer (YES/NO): YES